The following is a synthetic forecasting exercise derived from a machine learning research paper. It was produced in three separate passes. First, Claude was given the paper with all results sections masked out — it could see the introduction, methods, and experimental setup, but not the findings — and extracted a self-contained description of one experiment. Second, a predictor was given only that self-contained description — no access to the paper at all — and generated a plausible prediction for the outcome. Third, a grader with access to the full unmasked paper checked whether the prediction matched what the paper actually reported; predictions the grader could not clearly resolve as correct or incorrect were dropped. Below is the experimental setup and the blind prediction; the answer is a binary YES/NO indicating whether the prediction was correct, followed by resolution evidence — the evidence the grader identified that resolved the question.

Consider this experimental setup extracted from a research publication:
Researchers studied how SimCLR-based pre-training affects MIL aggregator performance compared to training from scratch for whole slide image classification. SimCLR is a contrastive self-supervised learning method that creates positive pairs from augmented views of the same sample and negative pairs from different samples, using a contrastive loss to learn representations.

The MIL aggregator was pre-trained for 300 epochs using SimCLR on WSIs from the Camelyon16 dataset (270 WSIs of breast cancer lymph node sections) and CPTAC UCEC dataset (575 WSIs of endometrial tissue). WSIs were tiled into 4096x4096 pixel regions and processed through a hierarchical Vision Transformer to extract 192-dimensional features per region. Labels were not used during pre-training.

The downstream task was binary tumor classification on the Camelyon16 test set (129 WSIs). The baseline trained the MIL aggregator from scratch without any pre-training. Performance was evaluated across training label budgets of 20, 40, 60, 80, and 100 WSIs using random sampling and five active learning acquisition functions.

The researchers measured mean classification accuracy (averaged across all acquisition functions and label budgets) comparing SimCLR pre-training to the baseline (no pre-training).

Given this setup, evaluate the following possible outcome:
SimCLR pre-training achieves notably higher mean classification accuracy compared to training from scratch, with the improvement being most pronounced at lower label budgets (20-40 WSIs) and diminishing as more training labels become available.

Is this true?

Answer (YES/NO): NO